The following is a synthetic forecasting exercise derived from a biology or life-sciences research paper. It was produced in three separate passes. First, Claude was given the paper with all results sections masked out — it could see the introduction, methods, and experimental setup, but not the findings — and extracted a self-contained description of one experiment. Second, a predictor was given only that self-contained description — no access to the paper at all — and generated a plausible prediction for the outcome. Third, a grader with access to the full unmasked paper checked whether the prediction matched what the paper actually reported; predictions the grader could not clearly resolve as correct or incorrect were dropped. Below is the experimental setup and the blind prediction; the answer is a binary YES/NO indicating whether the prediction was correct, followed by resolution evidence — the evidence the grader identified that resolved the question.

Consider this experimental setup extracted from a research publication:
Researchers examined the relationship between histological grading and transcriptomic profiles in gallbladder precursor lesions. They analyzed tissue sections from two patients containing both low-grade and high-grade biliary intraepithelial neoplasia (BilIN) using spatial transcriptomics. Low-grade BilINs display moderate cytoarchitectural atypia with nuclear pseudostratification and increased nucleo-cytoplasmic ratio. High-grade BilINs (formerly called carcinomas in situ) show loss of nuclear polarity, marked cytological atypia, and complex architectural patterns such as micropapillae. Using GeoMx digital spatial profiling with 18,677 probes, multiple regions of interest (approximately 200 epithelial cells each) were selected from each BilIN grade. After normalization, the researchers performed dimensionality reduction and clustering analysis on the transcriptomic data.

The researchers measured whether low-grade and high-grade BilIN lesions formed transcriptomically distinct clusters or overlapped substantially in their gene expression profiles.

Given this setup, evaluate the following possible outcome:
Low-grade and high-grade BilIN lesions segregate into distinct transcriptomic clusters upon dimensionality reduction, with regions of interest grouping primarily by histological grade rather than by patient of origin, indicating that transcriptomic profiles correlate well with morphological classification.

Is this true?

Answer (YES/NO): NO